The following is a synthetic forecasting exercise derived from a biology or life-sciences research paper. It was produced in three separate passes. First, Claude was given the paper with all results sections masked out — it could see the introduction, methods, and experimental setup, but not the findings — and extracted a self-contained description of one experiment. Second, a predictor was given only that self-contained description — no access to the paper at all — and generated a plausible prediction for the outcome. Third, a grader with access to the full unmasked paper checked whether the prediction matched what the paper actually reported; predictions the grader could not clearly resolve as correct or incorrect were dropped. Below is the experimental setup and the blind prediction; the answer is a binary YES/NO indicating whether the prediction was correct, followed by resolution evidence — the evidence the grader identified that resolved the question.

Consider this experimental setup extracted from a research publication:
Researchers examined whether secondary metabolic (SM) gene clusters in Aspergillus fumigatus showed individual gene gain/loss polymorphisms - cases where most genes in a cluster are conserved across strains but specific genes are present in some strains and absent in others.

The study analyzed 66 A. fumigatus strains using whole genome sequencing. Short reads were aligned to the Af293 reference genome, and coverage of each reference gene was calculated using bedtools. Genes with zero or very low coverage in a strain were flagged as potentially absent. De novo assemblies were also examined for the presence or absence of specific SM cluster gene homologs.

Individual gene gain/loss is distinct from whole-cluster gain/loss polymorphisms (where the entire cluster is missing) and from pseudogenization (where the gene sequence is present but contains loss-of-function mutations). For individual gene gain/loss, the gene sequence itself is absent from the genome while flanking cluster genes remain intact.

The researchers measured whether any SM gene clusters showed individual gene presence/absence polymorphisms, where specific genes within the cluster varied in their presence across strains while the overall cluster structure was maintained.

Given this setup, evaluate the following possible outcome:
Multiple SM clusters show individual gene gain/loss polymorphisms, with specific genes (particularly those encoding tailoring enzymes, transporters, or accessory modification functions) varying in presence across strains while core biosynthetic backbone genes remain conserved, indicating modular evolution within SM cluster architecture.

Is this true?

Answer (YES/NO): NO